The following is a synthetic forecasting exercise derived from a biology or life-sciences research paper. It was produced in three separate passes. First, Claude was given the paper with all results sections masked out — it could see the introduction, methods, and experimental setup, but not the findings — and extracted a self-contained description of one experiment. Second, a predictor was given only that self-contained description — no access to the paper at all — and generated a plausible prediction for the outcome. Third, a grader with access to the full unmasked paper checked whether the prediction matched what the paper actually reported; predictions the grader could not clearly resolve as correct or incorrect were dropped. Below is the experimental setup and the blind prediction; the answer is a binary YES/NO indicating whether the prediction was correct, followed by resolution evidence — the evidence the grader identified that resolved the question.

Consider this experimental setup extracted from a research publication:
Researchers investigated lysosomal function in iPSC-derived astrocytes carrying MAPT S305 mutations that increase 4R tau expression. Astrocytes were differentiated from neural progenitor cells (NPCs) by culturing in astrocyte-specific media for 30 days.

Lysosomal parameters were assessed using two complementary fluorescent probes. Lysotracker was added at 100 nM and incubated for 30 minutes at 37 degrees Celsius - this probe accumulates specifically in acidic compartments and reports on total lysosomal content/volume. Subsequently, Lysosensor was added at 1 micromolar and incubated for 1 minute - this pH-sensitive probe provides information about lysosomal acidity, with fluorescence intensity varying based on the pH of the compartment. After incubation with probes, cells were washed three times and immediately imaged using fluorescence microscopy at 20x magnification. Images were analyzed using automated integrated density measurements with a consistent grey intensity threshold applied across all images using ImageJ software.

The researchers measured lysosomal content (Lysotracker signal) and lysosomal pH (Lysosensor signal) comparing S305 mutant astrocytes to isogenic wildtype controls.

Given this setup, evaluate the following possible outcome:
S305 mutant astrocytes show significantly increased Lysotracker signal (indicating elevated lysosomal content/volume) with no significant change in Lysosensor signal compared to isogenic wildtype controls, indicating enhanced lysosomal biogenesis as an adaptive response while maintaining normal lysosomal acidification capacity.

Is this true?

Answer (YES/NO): NO